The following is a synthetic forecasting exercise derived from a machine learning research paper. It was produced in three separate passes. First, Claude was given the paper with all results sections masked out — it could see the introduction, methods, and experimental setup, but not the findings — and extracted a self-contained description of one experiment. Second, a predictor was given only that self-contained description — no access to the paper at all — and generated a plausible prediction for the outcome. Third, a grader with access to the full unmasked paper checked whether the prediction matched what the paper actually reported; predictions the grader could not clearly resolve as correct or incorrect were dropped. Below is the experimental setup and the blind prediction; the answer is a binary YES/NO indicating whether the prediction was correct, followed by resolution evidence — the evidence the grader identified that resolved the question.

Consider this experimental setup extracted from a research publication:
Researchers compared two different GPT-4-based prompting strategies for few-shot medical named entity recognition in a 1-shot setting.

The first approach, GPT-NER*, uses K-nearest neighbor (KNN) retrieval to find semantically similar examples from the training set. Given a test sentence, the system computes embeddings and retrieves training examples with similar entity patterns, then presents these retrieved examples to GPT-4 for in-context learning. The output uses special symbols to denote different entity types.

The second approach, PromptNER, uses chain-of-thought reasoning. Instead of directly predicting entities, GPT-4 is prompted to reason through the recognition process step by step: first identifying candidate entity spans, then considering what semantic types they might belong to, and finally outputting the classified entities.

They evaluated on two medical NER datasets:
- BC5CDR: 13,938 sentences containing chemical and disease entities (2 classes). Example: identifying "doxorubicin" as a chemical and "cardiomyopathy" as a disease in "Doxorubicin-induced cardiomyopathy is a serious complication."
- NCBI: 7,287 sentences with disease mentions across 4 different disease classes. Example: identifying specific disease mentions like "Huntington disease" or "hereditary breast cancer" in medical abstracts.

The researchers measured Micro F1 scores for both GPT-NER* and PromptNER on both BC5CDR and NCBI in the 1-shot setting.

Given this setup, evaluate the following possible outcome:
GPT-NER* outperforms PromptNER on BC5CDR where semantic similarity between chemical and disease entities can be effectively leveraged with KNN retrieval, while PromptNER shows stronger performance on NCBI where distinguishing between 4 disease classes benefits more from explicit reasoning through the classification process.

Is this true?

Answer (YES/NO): NO